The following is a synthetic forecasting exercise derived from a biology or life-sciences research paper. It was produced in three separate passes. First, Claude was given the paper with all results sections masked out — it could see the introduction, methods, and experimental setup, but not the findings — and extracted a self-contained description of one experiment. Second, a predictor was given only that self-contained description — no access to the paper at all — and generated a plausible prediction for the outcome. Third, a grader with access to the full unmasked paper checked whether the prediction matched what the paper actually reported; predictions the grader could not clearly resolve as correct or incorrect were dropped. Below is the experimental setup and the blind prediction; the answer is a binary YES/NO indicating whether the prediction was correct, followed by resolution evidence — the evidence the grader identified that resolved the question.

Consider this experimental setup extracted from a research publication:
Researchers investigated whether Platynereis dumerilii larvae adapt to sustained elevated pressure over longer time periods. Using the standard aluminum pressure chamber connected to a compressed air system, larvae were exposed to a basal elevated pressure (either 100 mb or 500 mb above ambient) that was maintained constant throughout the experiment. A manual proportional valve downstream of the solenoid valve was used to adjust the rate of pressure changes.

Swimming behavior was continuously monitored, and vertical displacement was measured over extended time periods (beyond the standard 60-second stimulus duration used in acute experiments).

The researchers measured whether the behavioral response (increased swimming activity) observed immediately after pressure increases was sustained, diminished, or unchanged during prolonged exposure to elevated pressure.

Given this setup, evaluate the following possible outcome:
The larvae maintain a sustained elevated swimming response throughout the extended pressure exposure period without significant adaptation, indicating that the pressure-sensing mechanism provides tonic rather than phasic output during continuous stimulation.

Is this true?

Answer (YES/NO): NO